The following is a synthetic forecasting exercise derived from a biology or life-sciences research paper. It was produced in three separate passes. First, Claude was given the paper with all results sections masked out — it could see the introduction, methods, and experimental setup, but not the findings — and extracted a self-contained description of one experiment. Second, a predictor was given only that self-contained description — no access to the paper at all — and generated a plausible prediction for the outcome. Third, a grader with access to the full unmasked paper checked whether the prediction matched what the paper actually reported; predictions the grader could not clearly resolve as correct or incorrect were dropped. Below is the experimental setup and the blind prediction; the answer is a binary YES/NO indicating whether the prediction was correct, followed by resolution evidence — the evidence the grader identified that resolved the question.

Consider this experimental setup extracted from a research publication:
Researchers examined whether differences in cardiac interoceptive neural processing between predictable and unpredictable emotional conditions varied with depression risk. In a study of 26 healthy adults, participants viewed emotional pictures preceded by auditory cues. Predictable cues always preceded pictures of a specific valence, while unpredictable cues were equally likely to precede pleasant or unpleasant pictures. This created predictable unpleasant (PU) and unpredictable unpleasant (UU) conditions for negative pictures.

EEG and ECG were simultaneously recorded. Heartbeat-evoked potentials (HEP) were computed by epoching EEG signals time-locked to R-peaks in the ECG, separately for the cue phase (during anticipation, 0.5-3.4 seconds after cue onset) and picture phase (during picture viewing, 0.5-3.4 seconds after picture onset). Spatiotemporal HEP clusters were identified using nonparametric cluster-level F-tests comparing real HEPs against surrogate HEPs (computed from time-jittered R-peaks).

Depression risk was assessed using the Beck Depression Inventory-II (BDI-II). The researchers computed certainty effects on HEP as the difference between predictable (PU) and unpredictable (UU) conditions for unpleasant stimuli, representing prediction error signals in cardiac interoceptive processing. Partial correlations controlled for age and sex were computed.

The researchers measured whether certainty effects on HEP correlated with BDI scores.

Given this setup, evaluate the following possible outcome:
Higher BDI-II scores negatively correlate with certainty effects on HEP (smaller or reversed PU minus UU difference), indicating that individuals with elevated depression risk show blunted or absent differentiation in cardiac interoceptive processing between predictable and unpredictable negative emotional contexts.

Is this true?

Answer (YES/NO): NO